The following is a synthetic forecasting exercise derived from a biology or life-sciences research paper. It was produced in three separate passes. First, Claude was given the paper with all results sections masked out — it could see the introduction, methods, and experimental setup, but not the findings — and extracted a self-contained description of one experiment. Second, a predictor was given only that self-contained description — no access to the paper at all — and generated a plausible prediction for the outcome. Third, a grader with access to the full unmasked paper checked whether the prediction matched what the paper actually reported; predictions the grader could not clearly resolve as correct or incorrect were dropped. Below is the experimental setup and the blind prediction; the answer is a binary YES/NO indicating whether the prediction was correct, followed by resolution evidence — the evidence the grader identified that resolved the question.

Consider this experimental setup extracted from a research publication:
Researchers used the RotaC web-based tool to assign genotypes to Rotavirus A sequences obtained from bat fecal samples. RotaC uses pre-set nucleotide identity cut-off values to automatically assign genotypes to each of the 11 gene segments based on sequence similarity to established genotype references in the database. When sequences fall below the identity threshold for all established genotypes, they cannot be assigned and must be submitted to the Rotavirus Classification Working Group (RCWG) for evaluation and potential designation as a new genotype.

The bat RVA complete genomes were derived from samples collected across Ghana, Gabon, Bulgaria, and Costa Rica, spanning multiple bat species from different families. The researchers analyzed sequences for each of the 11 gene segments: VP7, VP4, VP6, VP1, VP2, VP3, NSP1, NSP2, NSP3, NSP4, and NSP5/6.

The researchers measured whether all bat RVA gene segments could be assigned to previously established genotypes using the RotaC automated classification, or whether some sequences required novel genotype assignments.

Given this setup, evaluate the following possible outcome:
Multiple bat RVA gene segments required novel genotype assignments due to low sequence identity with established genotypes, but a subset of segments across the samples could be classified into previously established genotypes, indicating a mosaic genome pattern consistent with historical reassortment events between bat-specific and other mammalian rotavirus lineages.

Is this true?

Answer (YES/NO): YES